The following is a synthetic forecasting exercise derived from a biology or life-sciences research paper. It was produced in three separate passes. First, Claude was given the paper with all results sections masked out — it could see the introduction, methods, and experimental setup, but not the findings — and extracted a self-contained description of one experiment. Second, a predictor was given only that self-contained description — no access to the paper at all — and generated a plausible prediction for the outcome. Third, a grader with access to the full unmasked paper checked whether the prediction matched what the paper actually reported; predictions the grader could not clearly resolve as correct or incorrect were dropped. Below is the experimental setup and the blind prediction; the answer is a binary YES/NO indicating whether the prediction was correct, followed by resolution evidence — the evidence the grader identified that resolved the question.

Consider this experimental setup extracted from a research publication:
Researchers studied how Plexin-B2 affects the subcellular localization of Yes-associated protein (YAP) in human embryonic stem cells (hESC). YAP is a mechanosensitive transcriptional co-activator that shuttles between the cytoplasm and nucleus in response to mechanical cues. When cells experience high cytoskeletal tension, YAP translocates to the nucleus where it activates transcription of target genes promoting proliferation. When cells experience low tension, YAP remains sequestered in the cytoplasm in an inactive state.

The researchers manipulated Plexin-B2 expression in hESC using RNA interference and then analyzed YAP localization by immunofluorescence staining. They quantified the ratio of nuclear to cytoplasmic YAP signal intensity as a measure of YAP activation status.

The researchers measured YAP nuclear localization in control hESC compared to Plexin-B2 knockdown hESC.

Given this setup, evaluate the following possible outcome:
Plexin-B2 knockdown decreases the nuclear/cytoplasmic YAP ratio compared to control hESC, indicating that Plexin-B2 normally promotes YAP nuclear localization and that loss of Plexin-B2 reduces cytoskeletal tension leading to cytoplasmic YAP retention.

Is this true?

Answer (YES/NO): YES